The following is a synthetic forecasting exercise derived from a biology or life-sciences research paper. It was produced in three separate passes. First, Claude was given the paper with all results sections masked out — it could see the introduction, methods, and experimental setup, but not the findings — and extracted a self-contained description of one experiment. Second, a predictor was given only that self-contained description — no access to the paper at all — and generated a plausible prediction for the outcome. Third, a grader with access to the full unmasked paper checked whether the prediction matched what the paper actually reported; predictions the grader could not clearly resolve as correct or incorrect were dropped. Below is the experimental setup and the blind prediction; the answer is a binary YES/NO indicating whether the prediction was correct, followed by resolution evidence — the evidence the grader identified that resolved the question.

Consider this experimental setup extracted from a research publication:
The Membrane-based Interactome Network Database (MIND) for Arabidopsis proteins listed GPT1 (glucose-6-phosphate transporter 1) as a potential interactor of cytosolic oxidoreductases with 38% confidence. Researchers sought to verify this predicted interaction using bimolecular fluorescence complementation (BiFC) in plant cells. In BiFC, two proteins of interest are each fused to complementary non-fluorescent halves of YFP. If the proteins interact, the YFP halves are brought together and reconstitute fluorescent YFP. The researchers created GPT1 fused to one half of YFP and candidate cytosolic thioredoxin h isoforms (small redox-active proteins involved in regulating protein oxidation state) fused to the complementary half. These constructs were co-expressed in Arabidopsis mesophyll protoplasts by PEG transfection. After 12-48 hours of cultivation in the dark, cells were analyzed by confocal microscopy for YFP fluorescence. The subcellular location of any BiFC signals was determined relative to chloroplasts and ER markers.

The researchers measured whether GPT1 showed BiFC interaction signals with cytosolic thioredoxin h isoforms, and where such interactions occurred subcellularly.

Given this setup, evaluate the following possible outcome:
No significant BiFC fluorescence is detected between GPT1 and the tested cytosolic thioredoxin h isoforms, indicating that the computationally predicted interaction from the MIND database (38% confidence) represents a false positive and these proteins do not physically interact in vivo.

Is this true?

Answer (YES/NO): NO